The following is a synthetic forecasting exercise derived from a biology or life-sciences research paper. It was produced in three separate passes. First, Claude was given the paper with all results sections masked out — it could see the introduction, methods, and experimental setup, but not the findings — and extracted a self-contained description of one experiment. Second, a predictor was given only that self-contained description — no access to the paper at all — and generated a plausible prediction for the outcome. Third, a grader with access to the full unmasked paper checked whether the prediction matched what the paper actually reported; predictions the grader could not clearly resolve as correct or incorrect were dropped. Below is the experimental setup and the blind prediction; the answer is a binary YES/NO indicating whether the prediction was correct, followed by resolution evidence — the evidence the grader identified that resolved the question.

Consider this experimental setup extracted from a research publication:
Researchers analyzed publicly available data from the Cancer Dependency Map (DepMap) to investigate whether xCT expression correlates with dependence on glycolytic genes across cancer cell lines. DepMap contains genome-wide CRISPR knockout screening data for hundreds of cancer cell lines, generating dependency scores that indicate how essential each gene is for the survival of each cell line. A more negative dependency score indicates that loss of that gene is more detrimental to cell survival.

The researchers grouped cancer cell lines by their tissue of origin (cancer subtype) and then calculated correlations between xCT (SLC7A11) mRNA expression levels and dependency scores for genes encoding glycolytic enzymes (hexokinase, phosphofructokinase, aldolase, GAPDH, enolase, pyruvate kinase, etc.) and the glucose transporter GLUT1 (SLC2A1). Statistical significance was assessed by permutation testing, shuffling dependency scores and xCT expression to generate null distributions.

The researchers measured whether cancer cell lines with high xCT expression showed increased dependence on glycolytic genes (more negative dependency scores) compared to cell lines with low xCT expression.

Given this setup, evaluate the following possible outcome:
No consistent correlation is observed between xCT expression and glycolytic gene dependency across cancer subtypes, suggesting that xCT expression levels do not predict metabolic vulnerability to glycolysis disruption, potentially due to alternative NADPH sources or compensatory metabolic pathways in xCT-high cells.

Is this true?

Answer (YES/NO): NO